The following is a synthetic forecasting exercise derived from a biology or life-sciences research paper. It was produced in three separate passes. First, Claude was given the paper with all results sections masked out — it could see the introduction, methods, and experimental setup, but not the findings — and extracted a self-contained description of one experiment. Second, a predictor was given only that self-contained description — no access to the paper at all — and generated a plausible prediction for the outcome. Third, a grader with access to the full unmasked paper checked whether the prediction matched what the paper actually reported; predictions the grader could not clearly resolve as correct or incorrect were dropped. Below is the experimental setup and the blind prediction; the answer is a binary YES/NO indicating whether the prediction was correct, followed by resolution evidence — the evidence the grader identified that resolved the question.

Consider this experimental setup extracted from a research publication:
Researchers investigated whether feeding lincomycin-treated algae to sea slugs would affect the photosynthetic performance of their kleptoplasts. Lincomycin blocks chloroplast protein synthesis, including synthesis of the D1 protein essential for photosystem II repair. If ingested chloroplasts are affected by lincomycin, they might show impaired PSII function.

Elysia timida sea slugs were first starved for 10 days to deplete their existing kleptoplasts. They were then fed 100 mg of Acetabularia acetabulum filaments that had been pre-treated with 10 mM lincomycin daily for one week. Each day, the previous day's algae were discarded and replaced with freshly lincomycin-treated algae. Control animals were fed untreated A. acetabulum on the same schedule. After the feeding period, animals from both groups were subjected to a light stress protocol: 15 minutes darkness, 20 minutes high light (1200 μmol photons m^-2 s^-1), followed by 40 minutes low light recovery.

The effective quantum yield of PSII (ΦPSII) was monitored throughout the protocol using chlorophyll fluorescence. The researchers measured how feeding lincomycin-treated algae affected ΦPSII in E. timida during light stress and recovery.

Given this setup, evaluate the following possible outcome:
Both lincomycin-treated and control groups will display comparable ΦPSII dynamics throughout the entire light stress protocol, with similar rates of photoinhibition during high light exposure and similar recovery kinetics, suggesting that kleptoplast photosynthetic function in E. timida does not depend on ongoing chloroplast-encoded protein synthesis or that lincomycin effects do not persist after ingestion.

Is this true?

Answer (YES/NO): YES